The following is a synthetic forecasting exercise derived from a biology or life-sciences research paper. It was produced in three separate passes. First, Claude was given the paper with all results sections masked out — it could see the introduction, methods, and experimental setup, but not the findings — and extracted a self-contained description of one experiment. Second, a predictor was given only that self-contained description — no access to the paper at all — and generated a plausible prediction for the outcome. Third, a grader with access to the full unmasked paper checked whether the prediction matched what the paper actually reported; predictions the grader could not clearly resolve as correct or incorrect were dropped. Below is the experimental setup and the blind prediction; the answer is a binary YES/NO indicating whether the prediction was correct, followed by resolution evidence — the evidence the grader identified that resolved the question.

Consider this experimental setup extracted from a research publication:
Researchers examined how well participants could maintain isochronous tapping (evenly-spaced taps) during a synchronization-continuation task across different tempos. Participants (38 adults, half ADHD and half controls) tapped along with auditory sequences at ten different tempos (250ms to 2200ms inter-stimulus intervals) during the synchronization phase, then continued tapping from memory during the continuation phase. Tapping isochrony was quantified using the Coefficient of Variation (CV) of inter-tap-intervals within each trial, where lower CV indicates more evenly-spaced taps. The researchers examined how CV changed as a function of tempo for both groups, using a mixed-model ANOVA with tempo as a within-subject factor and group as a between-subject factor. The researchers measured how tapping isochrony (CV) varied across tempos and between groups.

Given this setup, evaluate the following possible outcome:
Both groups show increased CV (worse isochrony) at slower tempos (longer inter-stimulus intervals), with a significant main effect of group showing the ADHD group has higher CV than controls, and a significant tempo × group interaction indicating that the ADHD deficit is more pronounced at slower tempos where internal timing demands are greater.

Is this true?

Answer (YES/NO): NO